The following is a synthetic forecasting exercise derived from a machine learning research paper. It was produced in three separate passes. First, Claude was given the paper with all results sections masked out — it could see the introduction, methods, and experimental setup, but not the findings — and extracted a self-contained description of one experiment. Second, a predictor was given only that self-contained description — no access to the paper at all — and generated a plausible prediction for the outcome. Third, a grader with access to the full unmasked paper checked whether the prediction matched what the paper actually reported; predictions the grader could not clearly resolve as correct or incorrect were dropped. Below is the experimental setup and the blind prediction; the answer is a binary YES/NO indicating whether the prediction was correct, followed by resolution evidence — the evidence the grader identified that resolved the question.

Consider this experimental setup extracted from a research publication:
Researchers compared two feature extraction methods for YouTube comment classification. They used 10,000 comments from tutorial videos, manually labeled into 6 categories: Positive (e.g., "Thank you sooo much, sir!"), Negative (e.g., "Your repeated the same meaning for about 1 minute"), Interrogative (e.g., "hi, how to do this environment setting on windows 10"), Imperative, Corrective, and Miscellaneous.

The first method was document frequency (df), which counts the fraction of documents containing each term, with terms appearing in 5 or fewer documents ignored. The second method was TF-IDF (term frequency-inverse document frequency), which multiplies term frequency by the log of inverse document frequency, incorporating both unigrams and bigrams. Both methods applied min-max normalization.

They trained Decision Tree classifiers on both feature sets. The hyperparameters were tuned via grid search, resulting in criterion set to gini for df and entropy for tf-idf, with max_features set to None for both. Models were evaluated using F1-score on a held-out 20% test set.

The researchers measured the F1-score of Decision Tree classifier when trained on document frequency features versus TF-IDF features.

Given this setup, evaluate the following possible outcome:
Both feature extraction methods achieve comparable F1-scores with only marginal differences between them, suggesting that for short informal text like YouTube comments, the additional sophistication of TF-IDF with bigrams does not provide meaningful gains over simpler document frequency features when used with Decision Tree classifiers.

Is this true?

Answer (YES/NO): YES